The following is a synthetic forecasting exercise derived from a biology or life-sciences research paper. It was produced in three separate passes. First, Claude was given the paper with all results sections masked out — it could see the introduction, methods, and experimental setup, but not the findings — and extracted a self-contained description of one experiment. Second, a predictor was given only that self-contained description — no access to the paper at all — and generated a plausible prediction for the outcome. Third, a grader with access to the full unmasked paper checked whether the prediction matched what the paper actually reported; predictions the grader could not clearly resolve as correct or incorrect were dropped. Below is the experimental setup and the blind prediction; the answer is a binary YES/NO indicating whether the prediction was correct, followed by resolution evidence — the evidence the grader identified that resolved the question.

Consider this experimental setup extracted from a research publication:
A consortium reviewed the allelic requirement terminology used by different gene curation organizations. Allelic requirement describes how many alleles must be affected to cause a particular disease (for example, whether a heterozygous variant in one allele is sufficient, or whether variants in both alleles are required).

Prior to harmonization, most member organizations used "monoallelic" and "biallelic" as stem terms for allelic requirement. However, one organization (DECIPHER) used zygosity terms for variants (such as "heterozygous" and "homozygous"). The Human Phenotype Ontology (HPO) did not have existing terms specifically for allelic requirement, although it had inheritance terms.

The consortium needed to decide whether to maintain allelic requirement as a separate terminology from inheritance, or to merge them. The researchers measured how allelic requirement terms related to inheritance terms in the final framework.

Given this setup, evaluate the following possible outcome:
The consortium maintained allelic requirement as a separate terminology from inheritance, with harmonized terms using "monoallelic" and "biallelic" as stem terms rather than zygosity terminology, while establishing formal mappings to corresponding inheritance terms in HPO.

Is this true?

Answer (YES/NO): NO